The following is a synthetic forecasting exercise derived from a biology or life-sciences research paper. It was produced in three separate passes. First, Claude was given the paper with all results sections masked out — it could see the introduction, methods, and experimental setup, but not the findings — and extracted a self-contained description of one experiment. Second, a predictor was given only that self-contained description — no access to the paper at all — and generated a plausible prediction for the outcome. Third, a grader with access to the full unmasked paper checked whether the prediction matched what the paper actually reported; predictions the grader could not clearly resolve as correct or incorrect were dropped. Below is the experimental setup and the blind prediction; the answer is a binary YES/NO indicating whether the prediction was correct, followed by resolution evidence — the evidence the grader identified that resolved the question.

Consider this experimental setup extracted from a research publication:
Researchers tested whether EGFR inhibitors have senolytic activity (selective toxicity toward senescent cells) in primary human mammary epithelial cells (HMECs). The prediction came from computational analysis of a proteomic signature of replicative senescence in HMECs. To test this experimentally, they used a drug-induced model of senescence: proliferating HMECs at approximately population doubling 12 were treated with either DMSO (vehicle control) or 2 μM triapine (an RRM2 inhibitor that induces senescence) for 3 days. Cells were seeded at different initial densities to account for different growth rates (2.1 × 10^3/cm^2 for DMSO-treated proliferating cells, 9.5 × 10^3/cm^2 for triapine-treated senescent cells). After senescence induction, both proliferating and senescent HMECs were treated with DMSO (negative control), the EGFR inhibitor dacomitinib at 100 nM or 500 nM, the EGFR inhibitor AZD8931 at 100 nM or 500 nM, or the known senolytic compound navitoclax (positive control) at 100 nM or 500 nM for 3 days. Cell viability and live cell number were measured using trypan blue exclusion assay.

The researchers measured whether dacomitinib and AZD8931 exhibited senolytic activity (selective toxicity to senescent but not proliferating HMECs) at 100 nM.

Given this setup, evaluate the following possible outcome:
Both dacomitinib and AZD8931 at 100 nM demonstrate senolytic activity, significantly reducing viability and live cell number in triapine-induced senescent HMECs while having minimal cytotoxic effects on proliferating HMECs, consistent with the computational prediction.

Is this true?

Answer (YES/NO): NO